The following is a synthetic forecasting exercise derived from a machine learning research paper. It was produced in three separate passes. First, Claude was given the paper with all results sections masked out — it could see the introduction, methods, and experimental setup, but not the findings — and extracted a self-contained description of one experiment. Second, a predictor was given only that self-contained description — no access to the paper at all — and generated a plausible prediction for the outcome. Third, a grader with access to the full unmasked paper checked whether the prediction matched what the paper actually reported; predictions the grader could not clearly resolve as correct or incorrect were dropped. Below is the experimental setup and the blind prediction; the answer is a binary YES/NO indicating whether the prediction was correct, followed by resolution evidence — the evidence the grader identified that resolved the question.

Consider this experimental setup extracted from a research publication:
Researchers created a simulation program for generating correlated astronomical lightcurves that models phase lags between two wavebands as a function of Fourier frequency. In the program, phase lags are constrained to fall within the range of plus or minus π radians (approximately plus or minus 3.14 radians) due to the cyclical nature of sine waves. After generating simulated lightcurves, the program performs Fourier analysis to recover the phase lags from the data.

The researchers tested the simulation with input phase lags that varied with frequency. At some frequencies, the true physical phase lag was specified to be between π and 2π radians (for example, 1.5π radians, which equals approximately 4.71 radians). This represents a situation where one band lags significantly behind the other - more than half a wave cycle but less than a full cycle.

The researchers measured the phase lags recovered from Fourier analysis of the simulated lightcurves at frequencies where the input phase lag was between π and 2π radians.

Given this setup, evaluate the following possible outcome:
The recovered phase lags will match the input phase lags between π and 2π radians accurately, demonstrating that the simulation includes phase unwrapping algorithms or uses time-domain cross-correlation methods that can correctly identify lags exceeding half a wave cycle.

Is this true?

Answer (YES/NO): NO